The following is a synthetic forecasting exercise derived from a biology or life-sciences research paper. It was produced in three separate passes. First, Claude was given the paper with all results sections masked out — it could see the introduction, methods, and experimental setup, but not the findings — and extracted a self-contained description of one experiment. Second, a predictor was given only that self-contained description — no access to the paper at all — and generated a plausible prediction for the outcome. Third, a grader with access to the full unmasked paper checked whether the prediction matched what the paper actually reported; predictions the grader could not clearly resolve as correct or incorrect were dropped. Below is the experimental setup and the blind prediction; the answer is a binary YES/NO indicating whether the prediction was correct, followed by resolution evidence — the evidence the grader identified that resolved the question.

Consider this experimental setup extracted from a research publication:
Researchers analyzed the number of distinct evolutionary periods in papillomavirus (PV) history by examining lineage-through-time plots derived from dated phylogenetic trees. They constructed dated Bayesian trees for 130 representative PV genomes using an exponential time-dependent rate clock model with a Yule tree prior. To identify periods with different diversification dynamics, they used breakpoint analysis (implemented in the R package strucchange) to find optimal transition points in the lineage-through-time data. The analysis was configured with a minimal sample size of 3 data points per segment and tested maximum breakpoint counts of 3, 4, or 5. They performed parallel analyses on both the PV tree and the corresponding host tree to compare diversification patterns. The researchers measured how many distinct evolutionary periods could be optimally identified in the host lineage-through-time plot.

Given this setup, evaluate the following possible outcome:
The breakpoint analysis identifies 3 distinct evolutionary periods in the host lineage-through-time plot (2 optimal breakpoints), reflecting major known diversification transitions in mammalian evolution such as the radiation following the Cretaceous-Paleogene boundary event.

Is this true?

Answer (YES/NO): NO